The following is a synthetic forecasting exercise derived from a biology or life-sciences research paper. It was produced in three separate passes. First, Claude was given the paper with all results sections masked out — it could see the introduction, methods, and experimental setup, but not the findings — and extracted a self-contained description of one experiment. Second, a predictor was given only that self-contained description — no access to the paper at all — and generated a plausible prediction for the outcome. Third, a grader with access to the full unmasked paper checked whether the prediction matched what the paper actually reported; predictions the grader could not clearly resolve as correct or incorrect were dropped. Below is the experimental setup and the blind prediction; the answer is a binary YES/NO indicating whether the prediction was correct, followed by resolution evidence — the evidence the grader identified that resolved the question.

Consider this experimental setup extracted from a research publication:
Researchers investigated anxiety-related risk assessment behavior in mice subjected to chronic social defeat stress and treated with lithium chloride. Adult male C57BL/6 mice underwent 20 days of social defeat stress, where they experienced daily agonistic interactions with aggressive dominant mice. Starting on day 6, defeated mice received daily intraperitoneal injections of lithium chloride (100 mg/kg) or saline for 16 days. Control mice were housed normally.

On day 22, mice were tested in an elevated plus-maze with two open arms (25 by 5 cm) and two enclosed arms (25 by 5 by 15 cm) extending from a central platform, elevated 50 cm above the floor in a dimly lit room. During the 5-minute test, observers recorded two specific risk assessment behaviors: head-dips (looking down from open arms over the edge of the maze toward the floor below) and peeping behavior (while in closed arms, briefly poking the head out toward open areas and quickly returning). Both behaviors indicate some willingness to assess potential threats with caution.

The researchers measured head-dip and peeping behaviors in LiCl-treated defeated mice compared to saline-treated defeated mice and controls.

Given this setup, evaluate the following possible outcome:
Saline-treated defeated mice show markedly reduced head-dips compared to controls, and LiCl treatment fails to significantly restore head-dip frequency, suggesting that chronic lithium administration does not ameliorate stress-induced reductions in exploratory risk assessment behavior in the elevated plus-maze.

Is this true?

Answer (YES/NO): NO